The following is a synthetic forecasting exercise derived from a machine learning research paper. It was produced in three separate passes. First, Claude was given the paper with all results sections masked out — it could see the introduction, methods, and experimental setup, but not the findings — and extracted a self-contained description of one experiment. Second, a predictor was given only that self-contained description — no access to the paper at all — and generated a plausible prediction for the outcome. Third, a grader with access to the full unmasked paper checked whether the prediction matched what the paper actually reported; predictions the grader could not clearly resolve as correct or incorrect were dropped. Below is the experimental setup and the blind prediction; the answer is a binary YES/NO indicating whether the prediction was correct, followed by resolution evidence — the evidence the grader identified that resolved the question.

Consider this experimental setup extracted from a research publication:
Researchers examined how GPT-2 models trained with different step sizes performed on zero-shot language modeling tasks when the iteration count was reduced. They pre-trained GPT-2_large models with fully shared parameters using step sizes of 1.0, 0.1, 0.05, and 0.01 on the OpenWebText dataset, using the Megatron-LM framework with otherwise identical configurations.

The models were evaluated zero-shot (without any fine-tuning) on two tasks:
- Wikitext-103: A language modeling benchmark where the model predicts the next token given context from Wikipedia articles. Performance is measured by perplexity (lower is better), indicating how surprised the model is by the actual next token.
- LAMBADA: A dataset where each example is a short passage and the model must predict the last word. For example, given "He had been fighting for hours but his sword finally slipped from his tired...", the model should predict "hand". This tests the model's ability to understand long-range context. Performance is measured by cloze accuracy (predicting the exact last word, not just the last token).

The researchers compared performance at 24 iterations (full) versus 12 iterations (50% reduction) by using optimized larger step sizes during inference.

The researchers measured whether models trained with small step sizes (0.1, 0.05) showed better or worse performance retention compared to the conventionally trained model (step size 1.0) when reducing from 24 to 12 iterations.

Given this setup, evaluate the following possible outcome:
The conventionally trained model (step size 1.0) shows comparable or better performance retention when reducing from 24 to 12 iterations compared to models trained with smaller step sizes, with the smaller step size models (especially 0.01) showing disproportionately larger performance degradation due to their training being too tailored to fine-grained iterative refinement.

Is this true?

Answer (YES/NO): NO